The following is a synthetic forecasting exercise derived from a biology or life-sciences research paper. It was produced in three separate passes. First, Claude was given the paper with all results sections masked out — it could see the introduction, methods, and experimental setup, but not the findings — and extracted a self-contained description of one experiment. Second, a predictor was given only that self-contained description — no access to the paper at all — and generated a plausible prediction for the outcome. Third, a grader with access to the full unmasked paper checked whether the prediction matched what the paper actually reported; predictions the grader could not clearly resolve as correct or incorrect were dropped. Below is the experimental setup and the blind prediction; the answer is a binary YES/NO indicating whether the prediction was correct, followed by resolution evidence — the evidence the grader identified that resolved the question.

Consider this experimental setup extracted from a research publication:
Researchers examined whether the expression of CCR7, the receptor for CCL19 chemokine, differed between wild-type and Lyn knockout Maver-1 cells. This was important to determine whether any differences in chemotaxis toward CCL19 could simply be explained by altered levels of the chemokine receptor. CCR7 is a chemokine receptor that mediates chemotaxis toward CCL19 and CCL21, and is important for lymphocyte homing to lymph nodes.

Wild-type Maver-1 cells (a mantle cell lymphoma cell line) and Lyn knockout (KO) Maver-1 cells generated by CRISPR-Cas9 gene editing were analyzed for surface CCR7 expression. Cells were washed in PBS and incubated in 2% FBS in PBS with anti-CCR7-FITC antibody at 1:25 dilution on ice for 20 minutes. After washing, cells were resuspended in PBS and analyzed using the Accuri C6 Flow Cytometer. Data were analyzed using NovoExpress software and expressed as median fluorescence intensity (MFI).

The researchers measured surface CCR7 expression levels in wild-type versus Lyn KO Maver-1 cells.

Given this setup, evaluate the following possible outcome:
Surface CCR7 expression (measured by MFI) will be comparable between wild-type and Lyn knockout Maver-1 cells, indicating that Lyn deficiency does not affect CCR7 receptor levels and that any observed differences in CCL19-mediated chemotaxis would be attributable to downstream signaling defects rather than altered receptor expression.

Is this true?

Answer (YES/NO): NO